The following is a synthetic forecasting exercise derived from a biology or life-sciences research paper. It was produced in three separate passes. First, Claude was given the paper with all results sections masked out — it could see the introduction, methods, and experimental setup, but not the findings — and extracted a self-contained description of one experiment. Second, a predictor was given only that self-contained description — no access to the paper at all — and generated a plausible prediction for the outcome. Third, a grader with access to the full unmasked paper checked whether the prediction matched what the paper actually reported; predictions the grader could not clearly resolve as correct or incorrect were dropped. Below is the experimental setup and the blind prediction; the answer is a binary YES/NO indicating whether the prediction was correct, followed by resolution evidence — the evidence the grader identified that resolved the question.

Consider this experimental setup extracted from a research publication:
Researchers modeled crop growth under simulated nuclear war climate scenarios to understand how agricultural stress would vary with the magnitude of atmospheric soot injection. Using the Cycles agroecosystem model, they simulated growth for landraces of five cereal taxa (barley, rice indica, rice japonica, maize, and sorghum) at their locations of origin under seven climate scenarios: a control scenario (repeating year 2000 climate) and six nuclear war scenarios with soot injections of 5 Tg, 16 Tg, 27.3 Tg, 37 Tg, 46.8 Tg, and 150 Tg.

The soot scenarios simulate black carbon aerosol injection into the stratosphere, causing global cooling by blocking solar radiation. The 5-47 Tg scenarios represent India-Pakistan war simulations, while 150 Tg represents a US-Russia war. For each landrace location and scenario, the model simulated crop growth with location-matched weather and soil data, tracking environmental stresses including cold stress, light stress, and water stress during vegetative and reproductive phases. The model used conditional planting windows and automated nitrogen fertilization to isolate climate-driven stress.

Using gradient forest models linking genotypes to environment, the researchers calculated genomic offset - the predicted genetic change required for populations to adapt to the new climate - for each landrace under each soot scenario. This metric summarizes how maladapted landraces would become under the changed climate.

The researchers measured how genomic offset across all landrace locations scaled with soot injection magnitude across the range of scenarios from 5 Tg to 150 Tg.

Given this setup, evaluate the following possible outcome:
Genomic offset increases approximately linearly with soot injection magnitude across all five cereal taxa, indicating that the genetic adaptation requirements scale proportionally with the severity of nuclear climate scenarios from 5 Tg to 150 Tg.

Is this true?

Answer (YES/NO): NO